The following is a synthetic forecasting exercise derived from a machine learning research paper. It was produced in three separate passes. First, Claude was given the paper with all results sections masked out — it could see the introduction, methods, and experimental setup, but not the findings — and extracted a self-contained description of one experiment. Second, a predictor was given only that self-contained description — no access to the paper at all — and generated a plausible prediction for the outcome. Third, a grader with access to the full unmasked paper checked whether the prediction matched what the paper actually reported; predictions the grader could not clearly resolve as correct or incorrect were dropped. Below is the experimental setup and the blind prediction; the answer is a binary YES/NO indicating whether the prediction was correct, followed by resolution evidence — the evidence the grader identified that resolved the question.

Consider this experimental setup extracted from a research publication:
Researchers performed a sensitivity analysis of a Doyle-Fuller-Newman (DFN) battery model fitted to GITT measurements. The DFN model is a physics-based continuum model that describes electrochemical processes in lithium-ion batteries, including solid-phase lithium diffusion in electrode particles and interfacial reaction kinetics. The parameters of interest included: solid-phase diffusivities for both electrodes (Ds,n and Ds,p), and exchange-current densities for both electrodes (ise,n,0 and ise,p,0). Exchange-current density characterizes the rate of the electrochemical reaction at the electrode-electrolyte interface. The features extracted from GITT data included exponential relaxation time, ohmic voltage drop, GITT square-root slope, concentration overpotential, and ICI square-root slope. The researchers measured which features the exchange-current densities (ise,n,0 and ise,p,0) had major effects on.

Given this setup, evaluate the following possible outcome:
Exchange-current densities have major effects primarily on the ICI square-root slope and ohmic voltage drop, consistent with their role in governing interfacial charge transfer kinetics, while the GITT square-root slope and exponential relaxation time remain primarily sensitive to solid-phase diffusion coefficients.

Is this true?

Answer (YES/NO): NO